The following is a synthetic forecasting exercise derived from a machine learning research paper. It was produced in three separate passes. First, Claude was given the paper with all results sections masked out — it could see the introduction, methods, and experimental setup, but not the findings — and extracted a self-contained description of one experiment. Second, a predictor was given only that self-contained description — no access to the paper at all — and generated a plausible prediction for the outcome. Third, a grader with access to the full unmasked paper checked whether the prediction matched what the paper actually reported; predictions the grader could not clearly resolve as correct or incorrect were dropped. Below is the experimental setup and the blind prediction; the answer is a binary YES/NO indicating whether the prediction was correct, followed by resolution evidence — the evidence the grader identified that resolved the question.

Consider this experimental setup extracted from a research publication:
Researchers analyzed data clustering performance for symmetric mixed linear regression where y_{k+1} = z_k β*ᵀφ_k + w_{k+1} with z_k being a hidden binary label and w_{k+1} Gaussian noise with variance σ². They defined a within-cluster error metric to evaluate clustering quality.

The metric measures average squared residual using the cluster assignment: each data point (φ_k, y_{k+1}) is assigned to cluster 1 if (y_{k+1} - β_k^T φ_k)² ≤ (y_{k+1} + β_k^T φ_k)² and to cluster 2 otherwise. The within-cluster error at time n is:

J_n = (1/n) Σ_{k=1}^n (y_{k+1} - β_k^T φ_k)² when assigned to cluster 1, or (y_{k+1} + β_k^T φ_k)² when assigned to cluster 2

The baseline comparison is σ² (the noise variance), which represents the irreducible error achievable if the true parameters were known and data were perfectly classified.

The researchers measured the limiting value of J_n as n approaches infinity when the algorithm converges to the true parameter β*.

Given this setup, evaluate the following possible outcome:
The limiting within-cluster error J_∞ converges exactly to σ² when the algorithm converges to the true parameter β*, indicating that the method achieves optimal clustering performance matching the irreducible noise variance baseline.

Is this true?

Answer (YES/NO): NO